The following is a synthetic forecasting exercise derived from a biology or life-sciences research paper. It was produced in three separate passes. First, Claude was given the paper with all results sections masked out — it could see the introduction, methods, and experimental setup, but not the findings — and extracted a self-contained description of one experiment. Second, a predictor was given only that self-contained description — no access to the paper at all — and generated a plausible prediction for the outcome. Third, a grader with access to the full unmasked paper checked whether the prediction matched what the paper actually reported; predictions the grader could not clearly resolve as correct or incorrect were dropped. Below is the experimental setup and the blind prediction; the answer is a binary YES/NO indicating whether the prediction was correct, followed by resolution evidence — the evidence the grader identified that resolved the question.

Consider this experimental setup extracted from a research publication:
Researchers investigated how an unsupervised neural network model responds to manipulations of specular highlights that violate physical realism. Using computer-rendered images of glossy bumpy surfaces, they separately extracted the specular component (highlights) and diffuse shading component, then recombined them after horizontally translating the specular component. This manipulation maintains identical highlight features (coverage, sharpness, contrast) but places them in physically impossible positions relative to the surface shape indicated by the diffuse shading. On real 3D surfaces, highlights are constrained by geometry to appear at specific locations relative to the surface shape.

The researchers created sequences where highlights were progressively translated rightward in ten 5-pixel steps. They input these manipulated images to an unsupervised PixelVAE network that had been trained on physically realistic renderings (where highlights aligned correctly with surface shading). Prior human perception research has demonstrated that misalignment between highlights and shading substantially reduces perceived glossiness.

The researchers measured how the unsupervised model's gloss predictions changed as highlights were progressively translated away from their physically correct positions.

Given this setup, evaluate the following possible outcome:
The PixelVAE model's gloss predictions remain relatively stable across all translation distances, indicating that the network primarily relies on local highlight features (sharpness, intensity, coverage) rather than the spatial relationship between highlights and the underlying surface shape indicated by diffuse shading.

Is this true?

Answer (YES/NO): YES